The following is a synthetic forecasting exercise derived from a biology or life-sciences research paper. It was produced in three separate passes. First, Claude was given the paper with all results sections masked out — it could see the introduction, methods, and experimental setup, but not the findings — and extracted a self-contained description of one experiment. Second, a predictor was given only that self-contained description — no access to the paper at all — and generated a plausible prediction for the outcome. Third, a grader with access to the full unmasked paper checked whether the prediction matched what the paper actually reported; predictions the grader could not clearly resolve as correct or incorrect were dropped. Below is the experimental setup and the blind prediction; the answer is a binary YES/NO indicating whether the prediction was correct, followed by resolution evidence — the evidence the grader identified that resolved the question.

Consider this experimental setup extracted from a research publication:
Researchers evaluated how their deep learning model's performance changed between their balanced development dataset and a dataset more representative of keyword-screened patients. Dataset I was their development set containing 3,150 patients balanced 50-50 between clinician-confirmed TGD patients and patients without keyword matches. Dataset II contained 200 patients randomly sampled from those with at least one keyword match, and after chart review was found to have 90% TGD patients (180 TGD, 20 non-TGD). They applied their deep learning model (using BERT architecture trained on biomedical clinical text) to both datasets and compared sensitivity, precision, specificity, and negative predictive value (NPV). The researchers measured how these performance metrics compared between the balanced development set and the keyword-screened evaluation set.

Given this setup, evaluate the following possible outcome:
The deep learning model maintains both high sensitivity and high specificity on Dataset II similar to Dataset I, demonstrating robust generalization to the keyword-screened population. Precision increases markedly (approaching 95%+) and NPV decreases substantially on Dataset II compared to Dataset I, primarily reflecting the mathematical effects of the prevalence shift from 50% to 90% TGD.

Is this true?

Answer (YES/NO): NO